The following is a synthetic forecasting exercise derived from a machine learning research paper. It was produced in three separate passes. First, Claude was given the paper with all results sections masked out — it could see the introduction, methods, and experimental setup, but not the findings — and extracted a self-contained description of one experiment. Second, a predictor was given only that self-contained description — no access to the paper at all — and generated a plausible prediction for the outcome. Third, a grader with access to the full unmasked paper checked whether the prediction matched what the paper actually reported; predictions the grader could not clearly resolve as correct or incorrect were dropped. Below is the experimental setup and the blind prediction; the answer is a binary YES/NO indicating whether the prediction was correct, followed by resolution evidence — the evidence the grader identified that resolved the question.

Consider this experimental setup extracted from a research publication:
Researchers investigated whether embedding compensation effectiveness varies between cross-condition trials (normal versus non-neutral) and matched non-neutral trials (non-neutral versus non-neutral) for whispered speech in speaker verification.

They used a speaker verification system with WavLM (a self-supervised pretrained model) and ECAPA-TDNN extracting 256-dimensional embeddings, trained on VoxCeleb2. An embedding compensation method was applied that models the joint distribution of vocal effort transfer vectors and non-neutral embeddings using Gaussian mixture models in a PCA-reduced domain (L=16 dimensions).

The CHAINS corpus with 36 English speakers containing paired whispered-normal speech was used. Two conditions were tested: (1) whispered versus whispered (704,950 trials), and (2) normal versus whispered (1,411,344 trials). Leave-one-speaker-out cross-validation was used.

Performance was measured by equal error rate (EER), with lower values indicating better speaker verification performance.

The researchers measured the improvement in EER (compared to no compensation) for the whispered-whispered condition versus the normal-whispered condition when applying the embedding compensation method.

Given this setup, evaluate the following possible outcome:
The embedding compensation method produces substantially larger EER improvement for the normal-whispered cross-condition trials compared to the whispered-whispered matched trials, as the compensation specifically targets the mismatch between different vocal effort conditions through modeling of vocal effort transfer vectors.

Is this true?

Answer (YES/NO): NO